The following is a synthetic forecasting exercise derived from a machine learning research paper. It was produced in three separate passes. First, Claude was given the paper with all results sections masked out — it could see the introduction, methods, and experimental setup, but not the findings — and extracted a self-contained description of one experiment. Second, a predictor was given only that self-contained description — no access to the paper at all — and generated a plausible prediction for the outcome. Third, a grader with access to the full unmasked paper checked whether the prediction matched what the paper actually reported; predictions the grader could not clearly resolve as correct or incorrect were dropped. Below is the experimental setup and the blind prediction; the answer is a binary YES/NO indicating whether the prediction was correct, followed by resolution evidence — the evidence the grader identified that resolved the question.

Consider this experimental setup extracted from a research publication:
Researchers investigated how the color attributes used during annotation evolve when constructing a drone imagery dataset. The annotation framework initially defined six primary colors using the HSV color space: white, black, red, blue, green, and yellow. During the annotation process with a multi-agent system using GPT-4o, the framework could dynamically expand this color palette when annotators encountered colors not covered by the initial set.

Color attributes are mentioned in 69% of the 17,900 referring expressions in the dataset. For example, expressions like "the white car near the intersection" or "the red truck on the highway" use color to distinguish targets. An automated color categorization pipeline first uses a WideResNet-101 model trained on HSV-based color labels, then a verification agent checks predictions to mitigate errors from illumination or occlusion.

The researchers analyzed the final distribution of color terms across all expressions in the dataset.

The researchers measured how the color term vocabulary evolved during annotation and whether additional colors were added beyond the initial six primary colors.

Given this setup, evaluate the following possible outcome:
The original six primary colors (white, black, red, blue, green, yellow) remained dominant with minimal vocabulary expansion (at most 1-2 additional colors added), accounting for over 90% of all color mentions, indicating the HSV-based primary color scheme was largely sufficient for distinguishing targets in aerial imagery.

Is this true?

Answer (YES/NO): NO